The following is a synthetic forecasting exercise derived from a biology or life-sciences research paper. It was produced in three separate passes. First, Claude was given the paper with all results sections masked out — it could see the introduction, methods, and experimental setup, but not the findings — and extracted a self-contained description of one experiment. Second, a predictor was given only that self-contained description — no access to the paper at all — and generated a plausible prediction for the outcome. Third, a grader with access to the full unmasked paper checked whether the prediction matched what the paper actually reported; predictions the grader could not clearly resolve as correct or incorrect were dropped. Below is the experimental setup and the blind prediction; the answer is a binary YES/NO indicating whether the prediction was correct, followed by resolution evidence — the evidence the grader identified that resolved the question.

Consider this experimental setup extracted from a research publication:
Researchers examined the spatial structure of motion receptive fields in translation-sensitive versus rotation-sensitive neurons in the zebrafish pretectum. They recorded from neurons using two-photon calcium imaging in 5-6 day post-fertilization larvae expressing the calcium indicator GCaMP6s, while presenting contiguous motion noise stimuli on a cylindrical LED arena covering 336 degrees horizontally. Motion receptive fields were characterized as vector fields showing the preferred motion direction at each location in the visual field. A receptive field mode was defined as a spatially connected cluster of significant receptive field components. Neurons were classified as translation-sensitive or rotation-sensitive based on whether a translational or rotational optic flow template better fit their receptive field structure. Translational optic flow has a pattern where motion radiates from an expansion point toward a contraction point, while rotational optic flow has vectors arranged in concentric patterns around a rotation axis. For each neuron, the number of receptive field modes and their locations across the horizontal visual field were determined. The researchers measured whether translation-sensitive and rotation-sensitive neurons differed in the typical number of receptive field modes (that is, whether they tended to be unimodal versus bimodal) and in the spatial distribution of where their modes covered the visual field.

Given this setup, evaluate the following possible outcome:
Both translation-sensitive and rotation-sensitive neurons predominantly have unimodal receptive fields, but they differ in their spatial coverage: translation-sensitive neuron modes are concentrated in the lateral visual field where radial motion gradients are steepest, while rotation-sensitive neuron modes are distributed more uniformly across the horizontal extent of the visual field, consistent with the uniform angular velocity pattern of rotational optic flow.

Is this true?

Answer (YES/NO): NO